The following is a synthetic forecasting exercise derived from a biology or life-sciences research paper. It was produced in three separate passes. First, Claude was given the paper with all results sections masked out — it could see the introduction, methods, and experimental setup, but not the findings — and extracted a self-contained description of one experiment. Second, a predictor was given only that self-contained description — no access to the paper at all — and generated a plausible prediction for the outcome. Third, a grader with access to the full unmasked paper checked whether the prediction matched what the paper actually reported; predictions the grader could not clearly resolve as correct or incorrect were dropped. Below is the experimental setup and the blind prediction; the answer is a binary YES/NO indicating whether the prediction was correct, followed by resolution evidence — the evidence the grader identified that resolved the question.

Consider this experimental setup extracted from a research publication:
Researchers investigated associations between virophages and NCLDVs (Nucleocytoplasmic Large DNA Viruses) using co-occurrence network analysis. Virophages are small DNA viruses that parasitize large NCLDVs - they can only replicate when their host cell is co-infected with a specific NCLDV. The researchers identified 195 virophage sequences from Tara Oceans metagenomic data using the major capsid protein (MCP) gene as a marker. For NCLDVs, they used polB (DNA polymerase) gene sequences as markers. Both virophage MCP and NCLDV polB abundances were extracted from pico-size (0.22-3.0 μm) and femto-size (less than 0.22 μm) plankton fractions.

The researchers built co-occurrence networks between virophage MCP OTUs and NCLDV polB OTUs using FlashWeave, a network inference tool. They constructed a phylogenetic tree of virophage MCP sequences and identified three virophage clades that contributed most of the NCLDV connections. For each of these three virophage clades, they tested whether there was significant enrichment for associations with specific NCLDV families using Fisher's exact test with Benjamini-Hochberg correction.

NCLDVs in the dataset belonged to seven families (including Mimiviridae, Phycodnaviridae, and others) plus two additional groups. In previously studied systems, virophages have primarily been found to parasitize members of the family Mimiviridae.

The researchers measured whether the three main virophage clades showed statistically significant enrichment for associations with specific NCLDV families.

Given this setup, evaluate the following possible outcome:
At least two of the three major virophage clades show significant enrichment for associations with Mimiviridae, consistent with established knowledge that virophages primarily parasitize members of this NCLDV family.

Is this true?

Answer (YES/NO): NO